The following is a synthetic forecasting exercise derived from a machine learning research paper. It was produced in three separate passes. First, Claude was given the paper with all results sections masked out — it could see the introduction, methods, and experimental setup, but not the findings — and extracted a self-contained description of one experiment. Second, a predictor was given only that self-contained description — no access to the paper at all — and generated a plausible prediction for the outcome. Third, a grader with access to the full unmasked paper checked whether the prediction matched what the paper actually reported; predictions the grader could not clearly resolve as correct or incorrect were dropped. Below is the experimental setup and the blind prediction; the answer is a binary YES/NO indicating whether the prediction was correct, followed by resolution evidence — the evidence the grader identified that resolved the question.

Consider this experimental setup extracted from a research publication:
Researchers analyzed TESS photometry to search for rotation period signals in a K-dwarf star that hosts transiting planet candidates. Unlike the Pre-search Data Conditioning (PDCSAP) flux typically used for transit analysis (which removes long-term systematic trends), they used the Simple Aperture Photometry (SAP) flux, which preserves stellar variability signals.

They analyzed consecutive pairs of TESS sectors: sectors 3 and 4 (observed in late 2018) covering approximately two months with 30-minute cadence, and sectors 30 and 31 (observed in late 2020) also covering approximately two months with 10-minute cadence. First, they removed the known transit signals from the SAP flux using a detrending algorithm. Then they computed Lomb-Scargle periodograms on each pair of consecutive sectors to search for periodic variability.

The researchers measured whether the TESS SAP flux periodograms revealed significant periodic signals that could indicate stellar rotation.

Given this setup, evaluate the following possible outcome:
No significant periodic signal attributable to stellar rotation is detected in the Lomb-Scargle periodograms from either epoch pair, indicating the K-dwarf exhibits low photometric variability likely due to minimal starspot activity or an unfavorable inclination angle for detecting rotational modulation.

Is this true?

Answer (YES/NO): YES